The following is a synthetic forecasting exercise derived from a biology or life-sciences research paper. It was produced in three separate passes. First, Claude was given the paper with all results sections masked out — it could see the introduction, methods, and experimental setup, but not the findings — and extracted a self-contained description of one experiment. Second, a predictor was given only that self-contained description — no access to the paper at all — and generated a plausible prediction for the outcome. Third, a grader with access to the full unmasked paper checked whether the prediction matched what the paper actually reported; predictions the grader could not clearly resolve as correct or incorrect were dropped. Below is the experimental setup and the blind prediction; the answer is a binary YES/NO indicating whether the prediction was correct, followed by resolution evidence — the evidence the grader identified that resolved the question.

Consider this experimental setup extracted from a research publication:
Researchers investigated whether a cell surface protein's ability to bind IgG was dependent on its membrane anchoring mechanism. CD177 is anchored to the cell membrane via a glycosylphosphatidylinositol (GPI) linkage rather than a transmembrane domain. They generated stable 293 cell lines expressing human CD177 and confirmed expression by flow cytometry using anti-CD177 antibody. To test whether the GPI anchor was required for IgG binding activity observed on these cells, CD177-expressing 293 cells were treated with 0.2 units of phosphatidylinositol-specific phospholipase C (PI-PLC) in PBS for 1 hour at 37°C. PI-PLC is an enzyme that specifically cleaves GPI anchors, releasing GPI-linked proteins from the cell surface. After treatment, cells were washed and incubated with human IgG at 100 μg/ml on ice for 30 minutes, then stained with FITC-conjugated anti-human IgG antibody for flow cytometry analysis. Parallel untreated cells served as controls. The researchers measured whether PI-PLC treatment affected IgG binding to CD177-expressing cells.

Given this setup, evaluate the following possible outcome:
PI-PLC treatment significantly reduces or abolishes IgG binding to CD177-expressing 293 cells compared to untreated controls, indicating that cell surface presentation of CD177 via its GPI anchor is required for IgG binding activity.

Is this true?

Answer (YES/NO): YES